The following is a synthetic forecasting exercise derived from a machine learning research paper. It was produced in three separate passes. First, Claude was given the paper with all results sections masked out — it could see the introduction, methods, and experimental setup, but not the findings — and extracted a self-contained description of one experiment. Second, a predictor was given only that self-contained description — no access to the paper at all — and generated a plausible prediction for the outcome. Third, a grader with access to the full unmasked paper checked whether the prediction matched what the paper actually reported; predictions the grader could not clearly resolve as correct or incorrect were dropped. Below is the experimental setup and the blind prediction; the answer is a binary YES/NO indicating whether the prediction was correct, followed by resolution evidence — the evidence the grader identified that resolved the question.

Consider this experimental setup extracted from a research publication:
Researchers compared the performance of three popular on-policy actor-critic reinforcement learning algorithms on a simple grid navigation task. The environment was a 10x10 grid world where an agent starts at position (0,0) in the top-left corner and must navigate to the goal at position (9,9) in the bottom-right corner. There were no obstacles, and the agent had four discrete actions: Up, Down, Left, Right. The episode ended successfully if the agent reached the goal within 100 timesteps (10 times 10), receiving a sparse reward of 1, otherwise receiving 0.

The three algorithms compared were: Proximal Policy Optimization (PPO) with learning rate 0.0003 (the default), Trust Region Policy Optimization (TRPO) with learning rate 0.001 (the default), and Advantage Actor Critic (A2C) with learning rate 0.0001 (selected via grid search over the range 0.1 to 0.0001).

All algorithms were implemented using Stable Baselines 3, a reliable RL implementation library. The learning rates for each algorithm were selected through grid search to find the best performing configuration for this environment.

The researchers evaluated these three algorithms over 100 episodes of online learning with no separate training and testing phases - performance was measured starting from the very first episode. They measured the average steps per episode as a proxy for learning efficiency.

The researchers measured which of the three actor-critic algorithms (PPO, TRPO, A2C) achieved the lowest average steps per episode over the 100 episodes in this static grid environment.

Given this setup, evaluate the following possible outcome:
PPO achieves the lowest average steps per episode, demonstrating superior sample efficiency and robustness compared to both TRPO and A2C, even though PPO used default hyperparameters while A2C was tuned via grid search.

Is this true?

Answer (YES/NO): NO